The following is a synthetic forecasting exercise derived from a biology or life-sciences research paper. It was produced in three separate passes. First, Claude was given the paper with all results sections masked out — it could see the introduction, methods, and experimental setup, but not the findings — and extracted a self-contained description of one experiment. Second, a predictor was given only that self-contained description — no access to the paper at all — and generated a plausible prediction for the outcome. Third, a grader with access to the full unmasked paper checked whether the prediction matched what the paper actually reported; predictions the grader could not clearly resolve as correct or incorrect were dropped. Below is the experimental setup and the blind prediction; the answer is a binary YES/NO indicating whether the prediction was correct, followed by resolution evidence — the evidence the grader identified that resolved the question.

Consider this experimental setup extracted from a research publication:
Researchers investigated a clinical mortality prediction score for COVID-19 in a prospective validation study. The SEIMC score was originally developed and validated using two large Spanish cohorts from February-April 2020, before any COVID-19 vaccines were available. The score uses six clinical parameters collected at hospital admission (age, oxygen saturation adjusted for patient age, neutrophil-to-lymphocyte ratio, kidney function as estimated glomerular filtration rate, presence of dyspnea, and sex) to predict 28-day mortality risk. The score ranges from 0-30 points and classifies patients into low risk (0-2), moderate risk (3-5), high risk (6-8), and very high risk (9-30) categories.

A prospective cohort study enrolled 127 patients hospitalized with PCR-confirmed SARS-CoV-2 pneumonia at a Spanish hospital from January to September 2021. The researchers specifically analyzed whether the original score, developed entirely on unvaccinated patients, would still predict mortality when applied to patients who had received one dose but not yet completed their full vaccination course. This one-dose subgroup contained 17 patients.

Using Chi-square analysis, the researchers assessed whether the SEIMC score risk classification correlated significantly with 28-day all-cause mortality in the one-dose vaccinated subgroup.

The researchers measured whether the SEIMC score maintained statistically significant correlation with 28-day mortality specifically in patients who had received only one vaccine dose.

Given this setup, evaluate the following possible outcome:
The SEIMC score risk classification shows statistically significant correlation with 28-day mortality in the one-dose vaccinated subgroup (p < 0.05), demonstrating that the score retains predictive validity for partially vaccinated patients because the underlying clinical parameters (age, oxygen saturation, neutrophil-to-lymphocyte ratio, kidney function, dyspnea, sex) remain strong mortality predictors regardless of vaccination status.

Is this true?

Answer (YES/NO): NO